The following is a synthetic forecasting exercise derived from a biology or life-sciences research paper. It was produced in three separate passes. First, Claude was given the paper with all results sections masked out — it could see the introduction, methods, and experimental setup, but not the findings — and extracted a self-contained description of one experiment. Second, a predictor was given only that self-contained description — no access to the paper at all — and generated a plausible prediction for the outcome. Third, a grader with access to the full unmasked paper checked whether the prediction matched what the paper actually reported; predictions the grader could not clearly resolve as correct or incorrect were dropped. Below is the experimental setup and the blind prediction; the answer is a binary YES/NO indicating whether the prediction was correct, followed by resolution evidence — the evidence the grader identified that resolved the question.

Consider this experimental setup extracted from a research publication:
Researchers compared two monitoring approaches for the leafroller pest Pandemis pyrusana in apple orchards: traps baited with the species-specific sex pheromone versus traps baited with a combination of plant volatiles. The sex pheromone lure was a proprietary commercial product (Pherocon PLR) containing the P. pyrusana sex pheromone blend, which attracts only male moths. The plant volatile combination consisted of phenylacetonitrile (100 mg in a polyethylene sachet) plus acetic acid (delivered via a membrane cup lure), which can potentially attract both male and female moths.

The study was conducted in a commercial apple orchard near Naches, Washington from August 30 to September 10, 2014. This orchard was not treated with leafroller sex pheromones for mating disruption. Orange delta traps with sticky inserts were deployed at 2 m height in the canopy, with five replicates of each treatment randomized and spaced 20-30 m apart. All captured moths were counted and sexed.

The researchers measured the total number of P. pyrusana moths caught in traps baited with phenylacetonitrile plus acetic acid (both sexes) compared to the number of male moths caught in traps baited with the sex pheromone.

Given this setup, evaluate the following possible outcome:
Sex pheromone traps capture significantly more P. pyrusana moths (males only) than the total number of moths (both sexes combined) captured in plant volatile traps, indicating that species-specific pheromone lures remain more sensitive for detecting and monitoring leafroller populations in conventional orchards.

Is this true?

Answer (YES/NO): NO